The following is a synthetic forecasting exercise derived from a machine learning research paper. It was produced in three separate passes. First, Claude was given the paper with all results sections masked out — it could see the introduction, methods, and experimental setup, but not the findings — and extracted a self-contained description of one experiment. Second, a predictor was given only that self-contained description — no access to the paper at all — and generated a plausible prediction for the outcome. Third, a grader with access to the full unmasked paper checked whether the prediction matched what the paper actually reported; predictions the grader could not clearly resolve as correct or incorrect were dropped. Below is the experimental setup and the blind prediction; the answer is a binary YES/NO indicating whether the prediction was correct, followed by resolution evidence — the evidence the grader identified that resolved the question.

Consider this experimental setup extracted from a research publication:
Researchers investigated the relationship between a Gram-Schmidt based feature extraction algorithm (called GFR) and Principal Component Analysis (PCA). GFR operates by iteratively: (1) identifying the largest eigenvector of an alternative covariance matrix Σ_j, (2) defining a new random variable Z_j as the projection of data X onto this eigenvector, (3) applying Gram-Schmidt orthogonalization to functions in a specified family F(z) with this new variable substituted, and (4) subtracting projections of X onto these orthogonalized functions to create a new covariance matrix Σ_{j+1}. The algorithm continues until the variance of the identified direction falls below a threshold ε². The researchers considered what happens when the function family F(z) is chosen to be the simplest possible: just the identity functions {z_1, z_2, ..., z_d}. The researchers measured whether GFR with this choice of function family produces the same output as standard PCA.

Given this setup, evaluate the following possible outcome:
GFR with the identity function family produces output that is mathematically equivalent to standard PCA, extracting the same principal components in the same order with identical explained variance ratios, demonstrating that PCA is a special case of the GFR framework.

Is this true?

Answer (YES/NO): YES